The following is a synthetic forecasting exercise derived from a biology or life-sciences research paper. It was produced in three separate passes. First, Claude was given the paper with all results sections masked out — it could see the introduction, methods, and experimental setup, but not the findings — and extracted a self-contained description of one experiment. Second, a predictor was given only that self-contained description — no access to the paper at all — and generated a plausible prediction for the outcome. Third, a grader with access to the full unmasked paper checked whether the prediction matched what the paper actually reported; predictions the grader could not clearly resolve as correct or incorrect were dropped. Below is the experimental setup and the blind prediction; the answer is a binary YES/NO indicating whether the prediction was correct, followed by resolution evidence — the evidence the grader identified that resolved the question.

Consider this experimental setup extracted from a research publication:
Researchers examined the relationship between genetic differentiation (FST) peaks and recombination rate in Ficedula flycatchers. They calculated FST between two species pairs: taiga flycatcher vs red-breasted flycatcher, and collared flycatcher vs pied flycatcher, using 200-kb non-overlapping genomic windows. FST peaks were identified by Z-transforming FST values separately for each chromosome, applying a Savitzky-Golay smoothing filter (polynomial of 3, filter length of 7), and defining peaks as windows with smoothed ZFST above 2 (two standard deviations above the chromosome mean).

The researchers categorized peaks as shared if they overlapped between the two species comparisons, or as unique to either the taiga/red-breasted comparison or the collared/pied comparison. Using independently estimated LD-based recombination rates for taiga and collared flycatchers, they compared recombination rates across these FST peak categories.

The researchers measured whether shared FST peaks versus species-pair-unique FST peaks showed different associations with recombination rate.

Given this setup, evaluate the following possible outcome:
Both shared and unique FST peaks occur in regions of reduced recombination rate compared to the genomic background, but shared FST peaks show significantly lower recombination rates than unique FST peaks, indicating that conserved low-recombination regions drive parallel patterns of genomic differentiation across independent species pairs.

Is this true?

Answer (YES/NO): NO